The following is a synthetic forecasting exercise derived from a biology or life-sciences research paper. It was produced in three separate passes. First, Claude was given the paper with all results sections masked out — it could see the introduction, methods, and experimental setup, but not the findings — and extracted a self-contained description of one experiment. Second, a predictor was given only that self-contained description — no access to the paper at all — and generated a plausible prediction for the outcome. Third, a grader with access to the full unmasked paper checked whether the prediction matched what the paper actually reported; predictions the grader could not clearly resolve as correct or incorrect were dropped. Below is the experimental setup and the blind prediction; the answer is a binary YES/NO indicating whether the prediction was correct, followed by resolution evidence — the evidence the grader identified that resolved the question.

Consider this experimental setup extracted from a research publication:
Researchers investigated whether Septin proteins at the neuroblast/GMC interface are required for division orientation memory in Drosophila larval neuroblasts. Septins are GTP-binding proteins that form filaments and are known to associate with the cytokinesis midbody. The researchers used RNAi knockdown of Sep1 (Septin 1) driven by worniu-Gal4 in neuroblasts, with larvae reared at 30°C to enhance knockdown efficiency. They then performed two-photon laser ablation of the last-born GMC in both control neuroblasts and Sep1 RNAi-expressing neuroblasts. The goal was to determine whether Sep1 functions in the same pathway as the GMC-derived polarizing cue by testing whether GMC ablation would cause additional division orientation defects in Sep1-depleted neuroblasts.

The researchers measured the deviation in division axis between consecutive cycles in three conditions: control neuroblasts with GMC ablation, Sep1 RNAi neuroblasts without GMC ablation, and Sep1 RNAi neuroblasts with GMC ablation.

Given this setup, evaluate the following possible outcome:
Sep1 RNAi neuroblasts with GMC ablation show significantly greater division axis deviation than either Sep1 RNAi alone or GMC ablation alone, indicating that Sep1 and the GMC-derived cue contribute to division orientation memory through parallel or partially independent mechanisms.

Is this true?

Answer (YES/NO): NO